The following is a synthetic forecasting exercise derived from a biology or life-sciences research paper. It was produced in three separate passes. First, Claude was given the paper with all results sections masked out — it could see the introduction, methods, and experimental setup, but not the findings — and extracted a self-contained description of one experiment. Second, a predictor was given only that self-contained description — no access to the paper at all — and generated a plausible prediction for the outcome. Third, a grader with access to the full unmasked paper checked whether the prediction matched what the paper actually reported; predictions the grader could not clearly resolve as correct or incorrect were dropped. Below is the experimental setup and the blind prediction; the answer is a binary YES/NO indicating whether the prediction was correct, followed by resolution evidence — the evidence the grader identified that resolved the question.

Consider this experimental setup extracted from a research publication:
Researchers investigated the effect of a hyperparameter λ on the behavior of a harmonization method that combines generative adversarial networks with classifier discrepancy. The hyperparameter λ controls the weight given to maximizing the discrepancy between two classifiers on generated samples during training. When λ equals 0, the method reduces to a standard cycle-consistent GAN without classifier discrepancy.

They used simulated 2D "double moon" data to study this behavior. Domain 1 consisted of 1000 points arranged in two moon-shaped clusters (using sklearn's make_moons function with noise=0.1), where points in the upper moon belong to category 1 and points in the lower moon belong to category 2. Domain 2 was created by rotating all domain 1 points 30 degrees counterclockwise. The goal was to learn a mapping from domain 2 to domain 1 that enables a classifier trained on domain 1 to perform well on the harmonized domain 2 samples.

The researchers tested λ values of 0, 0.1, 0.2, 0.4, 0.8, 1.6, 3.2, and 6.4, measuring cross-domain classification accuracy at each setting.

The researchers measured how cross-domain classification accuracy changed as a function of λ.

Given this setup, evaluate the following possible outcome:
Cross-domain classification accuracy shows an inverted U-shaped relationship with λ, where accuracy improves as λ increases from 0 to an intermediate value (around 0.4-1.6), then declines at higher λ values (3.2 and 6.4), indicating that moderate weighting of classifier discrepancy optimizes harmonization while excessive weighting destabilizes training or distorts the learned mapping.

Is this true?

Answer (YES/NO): YES